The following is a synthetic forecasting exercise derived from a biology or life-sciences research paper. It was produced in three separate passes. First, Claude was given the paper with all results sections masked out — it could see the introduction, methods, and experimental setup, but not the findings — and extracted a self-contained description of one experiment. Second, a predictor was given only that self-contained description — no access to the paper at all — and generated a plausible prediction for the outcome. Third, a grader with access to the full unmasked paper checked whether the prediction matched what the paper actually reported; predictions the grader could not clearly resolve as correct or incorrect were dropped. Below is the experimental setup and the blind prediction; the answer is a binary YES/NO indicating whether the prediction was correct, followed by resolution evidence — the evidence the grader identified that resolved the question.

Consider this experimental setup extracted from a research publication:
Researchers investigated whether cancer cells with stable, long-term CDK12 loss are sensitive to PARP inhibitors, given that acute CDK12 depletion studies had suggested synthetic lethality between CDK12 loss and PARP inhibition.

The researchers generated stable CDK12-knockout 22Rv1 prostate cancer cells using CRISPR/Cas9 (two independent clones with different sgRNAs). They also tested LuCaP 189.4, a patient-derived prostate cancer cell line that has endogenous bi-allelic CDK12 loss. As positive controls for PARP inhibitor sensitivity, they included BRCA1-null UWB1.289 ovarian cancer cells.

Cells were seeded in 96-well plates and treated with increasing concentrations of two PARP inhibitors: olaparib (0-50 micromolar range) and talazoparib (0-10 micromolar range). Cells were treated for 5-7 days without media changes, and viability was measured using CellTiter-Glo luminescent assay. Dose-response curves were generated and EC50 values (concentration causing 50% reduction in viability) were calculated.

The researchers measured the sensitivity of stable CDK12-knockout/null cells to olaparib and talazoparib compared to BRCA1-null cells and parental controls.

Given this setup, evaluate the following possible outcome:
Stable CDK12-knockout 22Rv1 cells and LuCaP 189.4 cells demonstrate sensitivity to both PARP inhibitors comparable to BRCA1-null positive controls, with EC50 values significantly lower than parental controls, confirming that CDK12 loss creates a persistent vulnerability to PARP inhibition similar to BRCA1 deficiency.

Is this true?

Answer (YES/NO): NO